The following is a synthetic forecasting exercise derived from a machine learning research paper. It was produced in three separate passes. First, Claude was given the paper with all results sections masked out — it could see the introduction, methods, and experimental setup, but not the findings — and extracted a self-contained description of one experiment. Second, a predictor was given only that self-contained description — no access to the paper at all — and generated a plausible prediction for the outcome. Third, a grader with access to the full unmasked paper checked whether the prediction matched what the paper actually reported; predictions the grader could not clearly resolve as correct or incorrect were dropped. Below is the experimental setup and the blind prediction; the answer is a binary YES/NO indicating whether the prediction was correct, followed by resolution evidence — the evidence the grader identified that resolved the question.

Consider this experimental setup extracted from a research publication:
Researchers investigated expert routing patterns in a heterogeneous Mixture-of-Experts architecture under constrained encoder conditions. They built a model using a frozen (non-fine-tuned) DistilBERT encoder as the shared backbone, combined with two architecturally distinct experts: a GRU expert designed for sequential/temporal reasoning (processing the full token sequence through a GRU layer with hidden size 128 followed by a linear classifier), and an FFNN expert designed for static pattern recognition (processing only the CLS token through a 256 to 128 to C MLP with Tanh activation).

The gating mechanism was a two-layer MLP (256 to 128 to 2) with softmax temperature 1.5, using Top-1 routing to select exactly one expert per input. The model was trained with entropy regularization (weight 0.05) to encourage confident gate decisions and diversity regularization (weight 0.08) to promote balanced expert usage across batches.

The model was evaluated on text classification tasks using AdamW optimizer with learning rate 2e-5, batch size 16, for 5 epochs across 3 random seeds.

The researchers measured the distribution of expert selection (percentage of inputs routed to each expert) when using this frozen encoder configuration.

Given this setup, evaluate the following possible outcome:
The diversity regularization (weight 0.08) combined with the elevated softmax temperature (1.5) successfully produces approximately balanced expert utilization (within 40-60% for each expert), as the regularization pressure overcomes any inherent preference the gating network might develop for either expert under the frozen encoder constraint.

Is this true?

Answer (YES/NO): NO